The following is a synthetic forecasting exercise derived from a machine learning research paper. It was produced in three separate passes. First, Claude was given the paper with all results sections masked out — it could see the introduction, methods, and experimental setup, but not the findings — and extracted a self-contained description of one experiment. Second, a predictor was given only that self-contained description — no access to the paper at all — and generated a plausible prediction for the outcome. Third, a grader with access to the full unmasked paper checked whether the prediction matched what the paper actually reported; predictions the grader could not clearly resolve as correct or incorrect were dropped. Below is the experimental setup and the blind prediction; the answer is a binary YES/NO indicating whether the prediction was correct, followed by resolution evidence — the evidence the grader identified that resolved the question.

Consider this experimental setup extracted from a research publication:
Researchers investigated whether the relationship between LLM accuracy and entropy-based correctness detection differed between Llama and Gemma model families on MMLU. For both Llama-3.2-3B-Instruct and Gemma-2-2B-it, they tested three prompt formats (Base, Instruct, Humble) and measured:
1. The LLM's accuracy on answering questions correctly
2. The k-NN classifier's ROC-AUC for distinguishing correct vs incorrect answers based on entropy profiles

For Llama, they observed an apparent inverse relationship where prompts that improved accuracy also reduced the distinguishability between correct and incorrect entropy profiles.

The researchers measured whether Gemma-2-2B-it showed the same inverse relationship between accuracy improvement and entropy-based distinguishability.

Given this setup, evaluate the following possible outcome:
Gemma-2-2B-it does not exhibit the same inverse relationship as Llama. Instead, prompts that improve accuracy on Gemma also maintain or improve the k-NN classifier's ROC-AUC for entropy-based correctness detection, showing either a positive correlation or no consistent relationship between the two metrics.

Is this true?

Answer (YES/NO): NO